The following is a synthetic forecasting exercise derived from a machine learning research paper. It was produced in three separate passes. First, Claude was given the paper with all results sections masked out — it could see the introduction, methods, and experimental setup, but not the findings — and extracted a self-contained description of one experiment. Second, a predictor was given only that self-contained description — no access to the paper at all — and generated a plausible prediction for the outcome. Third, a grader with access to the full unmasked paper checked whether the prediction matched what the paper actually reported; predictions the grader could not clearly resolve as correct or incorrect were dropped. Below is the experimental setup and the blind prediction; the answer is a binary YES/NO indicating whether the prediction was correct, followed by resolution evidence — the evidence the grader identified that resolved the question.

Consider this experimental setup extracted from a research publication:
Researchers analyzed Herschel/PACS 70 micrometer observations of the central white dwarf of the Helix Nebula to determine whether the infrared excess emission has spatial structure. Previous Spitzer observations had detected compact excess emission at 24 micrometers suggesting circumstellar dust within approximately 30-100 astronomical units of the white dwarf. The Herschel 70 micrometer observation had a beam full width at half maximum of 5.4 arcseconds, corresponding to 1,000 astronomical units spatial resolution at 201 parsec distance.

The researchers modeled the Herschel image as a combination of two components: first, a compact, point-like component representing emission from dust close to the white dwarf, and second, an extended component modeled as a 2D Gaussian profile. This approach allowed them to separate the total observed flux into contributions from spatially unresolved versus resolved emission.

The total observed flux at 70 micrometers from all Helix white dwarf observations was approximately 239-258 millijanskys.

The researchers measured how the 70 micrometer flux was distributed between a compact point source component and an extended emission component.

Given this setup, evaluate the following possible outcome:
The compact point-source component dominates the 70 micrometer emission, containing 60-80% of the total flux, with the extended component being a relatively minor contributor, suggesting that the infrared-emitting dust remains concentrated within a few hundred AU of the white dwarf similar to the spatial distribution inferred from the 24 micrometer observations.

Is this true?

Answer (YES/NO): NO